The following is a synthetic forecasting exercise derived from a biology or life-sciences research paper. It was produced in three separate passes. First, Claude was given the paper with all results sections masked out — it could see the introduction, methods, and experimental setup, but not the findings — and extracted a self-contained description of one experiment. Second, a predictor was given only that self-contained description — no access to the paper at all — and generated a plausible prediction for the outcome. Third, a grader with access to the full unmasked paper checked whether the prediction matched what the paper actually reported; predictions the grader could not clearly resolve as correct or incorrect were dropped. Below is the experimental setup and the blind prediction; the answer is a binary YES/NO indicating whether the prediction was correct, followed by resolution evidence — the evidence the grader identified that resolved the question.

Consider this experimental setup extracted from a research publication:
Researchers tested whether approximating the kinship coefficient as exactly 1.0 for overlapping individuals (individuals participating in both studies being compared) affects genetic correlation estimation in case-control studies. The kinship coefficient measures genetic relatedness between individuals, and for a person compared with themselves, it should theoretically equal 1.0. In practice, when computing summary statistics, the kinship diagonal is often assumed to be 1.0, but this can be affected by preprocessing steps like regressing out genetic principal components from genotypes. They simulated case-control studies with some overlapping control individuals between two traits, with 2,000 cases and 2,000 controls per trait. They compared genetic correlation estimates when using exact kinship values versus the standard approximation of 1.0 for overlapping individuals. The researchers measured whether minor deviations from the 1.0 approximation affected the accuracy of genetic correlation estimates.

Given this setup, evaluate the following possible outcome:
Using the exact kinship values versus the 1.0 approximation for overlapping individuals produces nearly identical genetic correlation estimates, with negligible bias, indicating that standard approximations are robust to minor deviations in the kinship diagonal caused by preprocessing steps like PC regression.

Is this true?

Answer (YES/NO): NO